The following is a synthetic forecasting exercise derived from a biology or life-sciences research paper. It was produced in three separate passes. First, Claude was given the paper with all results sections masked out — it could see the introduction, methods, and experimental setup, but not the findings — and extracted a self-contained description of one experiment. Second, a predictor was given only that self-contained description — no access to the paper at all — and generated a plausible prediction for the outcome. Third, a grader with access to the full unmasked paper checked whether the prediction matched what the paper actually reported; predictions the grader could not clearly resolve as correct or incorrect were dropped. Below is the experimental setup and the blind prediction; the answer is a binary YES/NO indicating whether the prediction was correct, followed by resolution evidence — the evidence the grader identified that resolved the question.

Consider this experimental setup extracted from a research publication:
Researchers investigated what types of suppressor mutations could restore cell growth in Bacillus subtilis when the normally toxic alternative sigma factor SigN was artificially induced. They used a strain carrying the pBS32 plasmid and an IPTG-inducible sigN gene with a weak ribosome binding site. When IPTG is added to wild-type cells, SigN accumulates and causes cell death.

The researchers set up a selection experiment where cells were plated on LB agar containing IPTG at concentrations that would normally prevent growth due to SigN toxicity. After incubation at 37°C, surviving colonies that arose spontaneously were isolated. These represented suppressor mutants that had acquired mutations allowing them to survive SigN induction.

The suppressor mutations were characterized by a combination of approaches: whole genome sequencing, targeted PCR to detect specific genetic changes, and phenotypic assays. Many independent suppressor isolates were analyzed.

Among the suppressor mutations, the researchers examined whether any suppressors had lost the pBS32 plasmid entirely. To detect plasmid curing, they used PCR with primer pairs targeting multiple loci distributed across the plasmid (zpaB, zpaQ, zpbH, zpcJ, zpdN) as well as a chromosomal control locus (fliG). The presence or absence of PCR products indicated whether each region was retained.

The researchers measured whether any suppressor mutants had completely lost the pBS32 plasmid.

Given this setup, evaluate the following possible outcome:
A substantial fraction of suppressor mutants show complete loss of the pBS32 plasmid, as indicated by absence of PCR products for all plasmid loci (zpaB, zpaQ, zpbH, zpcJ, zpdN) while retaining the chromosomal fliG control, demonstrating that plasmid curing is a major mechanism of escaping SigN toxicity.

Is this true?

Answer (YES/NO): YES